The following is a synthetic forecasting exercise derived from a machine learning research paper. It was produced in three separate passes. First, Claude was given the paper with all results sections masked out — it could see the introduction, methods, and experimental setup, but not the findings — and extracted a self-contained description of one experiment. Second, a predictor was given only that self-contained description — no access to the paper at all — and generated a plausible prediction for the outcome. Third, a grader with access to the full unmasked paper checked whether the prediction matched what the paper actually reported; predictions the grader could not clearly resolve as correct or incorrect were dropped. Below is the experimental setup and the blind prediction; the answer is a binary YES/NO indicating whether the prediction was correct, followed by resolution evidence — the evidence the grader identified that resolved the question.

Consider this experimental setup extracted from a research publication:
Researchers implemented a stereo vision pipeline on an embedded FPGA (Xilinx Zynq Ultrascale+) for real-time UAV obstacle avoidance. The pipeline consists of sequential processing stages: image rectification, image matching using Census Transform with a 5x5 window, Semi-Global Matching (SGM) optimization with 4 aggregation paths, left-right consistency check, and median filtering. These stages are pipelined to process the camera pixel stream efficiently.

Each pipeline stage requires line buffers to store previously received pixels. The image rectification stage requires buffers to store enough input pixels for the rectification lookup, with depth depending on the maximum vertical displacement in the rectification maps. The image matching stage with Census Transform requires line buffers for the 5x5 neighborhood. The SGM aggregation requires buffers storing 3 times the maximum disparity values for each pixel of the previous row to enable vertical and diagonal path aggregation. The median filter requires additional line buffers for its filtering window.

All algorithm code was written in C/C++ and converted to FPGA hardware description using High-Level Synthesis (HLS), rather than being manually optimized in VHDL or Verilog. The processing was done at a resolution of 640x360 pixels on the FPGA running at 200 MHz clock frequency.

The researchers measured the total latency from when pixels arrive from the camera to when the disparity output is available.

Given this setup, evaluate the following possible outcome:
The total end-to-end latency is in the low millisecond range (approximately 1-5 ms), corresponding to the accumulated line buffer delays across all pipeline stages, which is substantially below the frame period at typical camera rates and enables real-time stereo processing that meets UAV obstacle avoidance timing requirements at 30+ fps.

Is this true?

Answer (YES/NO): NO